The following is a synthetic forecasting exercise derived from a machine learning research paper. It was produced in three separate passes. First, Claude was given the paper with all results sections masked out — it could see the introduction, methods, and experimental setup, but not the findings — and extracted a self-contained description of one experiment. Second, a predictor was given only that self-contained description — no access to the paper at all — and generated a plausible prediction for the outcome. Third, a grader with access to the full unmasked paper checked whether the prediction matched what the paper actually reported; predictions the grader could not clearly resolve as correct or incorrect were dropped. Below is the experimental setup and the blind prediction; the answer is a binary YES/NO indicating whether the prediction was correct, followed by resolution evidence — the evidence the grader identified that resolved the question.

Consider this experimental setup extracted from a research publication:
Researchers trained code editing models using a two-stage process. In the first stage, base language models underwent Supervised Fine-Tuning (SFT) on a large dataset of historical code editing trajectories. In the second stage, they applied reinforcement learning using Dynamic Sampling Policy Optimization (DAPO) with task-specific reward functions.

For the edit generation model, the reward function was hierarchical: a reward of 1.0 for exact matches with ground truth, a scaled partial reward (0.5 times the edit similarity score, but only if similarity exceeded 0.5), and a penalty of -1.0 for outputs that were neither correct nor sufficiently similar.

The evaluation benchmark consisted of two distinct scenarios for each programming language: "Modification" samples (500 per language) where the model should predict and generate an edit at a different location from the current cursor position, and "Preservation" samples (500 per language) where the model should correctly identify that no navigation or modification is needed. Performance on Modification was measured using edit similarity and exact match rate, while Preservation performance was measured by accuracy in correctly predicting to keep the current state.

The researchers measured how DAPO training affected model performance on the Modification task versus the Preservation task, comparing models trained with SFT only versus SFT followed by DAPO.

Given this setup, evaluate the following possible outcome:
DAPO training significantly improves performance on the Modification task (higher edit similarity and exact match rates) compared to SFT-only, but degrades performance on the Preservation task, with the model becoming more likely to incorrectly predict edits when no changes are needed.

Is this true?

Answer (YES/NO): NO